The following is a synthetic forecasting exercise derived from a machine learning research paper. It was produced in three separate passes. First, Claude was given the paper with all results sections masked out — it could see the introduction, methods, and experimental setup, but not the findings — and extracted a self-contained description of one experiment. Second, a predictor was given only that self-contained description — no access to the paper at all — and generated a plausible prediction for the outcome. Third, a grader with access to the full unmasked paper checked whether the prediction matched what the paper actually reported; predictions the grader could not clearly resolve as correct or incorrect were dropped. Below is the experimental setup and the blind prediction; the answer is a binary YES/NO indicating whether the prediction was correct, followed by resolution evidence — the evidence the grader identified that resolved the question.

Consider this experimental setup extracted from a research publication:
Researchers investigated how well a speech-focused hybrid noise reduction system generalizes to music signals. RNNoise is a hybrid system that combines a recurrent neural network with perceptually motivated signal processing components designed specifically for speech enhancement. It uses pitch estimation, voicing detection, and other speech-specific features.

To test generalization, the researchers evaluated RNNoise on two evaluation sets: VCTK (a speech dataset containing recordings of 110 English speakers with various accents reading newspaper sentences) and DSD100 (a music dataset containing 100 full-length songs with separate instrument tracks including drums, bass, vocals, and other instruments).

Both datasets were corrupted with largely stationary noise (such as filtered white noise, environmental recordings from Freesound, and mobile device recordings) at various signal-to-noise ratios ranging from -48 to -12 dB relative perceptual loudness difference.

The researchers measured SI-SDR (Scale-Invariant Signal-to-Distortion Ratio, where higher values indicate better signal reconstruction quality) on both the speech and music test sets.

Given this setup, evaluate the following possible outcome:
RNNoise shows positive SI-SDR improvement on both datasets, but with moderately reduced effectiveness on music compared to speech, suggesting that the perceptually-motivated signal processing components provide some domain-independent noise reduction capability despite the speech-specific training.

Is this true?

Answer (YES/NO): NO